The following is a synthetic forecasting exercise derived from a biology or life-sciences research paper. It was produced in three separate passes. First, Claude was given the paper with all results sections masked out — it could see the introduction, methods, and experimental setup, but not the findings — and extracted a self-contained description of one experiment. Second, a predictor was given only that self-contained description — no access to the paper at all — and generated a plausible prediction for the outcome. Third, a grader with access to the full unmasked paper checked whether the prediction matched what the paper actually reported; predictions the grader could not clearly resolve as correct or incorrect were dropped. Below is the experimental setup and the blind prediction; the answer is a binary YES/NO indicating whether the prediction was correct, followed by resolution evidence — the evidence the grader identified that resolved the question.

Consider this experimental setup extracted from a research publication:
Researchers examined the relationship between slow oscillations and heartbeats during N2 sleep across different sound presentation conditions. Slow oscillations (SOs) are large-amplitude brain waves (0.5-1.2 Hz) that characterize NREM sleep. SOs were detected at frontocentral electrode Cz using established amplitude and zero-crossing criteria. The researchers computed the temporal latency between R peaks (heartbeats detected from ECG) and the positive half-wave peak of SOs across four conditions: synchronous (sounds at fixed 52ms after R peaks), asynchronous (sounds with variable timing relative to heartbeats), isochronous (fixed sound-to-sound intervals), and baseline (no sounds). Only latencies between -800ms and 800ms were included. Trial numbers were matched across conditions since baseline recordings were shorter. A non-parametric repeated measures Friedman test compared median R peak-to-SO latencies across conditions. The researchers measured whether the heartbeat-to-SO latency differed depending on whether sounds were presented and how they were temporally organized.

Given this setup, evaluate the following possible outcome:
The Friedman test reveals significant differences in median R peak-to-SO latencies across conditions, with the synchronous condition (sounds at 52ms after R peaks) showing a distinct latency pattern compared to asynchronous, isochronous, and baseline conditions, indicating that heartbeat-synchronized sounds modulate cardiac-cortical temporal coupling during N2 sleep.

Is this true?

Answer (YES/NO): NO